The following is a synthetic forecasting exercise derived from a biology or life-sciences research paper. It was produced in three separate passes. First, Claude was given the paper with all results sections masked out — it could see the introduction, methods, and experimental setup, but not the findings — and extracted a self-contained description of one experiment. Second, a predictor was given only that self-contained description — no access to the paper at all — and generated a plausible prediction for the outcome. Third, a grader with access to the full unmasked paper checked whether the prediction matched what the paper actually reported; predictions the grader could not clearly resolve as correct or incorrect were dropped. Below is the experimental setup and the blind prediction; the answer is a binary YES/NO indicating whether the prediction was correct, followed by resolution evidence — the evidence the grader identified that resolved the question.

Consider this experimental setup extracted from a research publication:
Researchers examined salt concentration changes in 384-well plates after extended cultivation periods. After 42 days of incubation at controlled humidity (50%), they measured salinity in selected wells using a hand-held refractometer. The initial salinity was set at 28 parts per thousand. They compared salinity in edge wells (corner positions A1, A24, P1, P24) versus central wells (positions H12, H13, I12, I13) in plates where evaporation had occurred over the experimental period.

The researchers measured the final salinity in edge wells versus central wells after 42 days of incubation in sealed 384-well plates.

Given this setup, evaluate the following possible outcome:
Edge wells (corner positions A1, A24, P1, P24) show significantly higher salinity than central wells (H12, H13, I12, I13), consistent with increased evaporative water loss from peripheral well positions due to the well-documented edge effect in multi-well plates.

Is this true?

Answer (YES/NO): YES